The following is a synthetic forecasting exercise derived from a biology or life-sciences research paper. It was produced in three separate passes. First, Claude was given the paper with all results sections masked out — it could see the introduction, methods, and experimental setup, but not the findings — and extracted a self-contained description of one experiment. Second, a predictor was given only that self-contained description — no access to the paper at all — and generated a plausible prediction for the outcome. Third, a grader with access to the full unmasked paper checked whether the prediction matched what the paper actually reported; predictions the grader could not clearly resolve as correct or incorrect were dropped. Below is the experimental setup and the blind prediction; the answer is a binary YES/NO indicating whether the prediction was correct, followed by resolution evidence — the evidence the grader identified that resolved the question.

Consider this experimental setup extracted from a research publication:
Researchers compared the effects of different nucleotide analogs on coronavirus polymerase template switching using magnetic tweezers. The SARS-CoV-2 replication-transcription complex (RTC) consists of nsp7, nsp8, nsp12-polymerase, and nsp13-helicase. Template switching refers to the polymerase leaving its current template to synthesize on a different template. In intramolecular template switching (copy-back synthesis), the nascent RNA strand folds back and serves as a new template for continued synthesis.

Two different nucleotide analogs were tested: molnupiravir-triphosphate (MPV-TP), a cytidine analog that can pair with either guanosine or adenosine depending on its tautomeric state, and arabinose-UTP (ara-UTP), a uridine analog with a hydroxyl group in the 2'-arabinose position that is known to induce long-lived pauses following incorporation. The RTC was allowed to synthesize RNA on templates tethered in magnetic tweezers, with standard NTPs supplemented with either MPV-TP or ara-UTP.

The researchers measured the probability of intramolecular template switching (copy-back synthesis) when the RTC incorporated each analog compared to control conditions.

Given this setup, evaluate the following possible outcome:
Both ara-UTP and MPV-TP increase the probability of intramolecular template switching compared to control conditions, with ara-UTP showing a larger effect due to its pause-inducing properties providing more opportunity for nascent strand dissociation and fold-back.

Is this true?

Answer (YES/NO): NO